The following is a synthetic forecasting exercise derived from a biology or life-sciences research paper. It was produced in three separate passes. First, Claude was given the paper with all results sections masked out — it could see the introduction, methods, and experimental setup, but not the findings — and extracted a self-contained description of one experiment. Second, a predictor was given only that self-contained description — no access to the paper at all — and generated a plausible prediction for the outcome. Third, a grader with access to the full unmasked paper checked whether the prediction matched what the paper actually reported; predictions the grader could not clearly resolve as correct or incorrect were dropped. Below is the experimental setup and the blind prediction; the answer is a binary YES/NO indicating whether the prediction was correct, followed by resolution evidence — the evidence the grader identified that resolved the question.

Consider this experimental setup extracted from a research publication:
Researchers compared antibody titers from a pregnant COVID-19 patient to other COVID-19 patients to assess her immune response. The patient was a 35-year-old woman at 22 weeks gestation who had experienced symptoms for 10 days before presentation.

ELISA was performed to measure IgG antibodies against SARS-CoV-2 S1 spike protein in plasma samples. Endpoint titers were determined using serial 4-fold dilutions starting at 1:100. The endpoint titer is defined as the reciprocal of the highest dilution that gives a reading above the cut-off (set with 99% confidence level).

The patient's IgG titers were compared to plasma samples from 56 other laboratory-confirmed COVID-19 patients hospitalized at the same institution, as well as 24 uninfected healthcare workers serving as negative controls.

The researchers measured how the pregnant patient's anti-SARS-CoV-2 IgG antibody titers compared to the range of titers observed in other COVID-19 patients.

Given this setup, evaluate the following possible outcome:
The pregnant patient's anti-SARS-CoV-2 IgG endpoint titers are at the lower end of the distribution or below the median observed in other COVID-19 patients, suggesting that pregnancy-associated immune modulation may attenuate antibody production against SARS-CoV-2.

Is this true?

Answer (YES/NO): NO